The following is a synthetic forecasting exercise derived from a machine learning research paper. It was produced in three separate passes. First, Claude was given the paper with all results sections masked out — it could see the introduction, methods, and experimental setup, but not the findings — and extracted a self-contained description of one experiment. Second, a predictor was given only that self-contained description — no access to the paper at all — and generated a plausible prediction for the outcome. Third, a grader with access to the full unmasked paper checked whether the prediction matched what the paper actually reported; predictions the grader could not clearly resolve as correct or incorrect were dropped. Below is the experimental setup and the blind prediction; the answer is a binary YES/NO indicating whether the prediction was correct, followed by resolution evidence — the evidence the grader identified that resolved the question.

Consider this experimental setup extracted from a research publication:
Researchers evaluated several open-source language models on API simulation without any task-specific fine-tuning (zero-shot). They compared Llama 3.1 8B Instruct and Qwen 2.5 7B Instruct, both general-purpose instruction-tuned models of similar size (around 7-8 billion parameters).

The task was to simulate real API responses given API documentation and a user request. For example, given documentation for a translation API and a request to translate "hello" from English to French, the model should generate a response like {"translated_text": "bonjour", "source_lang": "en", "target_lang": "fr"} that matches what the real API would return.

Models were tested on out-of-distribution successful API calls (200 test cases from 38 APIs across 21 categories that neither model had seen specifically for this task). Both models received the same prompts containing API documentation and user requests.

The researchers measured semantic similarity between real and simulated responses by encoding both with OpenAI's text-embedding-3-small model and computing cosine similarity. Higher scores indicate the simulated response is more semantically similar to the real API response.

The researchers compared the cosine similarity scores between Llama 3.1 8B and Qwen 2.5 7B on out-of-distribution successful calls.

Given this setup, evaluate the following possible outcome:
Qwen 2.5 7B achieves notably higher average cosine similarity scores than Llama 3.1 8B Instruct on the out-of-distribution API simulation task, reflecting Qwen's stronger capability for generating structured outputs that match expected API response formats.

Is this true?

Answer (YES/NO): YES